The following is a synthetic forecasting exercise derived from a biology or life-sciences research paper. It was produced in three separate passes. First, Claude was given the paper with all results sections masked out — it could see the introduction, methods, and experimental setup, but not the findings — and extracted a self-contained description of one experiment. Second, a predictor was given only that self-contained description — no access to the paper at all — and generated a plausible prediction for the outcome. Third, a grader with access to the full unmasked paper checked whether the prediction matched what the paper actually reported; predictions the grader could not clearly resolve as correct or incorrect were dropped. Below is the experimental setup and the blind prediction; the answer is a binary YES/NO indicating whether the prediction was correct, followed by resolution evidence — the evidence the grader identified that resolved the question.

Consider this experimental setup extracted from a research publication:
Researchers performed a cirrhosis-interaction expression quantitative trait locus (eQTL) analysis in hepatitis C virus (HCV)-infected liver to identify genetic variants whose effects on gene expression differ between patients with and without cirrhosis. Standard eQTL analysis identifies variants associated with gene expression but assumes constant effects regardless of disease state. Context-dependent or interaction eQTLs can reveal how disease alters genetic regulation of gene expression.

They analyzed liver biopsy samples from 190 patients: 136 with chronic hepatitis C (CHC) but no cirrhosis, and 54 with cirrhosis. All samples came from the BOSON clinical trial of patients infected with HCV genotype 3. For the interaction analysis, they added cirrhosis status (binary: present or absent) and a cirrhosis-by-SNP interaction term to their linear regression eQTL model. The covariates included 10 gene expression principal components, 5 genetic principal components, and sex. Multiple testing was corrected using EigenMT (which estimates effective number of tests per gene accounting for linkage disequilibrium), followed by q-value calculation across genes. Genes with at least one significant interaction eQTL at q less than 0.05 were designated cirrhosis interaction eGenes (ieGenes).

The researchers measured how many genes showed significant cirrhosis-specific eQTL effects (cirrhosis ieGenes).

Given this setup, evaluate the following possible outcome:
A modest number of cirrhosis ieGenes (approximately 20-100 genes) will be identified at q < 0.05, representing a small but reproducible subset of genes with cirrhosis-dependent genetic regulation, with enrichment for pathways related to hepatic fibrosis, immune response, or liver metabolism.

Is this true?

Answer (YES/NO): NO